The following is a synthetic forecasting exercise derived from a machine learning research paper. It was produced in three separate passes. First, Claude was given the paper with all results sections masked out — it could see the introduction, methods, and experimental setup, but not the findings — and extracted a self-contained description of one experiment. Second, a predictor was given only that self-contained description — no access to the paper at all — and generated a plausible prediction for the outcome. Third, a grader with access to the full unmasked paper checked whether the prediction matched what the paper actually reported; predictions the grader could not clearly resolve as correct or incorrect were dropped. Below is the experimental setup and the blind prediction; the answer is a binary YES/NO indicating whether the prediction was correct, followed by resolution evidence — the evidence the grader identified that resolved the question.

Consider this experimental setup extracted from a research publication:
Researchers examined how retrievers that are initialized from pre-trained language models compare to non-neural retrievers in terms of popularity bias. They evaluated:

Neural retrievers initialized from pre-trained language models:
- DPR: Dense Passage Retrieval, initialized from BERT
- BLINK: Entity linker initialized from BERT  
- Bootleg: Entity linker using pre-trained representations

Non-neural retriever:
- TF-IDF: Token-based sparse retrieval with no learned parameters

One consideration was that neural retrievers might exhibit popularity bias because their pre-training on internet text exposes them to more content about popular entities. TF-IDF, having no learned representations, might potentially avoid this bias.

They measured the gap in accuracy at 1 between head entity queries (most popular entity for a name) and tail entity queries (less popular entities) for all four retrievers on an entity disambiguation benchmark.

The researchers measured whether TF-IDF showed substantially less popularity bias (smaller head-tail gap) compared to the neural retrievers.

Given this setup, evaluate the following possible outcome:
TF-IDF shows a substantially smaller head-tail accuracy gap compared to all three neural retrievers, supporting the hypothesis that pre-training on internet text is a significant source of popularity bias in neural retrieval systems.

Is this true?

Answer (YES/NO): NO